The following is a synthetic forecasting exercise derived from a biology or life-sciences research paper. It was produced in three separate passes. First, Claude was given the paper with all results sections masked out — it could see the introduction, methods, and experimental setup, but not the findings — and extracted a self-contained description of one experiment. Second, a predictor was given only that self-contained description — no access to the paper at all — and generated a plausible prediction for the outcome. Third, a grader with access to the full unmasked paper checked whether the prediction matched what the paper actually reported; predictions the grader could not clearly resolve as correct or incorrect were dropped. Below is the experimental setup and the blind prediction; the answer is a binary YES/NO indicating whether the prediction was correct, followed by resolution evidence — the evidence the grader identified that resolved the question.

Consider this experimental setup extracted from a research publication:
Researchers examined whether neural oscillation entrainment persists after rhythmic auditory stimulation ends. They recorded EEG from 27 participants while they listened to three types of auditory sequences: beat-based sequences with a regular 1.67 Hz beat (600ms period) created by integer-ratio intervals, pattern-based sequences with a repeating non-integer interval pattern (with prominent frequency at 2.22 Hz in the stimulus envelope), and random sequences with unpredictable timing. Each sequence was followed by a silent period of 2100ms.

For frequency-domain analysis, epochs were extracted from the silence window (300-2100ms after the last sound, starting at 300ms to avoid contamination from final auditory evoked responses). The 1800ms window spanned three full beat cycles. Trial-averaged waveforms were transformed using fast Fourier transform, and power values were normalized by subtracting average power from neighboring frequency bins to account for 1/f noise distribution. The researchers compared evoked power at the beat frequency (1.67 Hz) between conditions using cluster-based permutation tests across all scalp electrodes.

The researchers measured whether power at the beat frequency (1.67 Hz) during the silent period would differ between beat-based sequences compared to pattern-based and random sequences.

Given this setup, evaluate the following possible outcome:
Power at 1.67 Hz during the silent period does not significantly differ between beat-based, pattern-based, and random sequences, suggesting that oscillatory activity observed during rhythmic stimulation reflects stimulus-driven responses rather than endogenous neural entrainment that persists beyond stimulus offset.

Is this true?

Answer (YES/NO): NO